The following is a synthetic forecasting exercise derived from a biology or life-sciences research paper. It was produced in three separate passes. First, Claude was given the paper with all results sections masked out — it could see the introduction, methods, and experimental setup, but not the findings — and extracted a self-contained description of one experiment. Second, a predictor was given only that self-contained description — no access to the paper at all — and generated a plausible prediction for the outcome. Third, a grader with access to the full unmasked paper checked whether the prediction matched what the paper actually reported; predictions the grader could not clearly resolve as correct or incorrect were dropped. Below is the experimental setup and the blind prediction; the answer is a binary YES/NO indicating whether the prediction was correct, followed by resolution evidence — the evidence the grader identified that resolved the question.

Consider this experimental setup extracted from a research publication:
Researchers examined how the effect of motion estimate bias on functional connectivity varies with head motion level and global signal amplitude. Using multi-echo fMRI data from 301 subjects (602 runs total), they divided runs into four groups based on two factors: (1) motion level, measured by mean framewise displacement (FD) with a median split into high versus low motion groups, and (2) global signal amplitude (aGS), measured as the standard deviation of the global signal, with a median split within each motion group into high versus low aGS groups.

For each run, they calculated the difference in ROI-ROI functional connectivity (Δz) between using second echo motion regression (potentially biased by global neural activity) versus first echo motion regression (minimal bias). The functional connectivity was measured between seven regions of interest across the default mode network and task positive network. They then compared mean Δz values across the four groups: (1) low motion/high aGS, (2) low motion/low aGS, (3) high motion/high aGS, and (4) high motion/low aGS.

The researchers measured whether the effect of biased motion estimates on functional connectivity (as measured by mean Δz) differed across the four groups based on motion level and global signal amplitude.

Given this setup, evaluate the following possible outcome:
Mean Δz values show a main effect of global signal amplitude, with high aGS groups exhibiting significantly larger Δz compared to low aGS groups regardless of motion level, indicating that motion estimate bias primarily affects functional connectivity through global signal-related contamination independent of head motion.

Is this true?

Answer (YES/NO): NO